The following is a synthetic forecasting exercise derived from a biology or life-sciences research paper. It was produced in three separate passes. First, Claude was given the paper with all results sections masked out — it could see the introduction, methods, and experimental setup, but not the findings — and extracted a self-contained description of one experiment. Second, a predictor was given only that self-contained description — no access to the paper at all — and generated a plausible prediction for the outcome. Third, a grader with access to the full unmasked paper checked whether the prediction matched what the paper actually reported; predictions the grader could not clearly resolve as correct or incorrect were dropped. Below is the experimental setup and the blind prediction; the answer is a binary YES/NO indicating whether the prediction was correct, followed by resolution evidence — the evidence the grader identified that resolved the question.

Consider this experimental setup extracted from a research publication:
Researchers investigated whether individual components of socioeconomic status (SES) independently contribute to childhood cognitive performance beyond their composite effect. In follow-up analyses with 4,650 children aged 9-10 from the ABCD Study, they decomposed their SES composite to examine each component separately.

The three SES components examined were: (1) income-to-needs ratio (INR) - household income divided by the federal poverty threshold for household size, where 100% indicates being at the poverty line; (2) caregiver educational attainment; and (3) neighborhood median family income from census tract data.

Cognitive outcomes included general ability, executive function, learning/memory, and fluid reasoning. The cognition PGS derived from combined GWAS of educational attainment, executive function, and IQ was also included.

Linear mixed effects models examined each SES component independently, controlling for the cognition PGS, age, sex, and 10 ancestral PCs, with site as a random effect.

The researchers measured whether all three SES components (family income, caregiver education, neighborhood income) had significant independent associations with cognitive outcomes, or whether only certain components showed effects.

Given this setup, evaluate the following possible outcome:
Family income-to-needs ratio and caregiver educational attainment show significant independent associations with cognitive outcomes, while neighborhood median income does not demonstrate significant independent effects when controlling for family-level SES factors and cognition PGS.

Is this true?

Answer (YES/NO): NO